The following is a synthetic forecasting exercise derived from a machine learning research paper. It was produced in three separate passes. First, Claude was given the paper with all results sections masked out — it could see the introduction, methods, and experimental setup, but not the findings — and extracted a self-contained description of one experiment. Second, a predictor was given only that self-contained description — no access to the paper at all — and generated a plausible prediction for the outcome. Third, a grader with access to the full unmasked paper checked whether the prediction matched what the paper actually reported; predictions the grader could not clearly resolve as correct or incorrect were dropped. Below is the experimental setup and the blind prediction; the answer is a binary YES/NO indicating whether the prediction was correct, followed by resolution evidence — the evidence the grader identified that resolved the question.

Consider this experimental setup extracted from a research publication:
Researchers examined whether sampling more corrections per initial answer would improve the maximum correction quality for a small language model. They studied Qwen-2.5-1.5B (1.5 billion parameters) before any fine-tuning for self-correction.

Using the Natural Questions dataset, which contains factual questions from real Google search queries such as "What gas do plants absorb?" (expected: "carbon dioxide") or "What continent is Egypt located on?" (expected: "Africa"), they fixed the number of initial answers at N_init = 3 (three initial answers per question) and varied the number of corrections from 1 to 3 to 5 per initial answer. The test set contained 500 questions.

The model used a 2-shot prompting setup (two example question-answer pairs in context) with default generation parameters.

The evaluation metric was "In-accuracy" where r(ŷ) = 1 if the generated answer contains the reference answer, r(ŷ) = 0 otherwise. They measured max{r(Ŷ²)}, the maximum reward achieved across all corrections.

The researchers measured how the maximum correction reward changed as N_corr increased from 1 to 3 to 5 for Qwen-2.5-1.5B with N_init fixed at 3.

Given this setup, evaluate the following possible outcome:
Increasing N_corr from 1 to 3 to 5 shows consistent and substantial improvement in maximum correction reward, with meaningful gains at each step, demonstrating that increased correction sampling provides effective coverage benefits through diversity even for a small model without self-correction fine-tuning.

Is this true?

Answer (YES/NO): NO